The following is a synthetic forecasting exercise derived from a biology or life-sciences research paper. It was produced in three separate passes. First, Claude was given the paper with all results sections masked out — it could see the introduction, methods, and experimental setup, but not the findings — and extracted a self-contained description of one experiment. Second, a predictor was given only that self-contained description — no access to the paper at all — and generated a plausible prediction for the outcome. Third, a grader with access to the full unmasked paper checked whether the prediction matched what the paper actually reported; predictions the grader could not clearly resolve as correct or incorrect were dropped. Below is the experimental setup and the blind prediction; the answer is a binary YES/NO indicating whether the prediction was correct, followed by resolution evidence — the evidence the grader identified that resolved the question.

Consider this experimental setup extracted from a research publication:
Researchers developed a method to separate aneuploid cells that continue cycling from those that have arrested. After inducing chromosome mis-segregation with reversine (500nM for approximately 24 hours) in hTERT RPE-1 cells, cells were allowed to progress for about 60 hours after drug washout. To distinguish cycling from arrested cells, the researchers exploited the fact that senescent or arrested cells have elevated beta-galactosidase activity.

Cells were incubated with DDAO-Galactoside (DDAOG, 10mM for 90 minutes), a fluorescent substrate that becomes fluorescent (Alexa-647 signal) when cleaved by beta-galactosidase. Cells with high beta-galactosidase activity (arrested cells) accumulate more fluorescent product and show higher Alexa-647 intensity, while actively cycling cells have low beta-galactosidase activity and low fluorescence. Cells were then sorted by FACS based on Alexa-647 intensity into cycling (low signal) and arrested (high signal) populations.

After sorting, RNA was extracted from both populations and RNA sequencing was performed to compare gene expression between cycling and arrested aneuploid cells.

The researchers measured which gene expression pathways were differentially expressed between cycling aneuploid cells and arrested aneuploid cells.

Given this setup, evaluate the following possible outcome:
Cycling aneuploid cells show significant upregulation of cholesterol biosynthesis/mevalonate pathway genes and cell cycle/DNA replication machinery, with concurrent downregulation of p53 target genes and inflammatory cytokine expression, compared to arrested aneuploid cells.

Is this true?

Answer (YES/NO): NO